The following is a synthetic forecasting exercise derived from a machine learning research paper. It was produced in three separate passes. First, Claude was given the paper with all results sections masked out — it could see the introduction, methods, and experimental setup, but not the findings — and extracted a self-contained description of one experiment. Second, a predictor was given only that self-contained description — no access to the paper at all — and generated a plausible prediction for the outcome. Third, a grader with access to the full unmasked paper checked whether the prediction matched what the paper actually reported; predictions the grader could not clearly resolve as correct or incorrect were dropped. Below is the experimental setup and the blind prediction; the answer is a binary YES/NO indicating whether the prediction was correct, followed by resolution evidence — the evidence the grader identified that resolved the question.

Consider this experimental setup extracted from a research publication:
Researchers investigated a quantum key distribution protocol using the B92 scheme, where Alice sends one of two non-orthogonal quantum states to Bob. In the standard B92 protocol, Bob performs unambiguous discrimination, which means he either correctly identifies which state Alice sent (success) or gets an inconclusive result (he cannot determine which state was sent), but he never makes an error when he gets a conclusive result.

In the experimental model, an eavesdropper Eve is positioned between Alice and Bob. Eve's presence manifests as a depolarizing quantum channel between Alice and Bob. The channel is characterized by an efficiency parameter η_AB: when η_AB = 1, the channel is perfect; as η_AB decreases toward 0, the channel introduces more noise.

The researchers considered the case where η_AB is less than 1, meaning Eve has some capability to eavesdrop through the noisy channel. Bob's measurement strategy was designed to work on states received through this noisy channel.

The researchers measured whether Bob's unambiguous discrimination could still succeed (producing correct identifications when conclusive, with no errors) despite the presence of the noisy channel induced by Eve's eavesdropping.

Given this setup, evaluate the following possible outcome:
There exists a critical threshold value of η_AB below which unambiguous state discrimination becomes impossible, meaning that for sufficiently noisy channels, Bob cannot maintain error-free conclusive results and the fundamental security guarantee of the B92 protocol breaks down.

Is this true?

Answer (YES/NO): NO